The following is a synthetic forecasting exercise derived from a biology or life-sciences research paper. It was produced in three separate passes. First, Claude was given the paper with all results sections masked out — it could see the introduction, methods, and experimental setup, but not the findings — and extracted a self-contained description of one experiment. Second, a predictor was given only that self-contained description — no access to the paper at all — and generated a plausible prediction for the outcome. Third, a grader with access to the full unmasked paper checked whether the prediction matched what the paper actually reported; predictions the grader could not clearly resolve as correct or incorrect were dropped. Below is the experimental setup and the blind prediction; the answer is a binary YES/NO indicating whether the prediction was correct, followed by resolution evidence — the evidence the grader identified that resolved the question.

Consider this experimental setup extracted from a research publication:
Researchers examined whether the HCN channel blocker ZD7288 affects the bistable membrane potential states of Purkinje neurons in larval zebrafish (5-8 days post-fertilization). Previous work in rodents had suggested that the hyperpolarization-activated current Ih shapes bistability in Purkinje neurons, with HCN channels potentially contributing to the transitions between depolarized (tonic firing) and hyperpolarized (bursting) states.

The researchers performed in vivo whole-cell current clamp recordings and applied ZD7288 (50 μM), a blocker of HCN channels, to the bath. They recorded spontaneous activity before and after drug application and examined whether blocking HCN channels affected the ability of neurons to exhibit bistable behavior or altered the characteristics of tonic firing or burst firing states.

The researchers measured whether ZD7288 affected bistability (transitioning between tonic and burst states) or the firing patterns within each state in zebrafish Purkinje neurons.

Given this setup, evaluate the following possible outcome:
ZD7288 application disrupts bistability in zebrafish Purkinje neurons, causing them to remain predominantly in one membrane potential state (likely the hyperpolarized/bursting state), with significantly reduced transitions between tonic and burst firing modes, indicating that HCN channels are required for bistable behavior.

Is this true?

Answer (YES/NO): NO